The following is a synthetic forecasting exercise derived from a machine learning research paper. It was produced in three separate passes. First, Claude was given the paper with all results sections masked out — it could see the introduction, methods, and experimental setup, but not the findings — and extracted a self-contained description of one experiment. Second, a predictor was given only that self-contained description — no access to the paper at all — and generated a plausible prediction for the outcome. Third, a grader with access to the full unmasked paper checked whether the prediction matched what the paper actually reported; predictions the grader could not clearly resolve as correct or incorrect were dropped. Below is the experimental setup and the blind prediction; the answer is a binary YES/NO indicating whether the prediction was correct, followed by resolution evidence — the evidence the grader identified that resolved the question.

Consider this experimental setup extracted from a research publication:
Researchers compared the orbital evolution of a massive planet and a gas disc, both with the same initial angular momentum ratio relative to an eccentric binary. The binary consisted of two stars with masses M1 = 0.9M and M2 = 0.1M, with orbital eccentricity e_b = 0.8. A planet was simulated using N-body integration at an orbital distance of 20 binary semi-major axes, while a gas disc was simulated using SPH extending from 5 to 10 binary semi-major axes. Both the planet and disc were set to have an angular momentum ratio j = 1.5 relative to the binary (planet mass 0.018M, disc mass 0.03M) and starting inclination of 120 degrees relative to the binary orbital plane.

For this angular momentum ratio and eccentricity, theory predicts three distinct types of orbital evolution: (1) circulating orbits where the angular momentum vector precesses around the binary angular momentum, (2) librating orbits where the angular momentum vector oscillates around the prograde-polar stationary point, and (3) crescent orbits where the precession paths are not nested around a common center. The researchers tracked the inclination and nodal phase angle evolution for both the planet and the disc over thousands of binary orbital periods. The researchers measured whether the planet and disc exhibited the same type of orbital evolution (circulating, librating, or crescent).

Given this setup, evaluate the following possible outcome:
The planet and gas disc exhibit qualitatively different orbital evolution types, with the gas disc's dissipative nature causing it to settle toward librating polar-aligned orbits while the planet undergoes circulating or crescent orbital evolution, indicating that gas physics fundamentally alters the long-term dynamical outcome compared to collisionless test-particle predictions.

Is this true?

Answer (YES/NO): YES